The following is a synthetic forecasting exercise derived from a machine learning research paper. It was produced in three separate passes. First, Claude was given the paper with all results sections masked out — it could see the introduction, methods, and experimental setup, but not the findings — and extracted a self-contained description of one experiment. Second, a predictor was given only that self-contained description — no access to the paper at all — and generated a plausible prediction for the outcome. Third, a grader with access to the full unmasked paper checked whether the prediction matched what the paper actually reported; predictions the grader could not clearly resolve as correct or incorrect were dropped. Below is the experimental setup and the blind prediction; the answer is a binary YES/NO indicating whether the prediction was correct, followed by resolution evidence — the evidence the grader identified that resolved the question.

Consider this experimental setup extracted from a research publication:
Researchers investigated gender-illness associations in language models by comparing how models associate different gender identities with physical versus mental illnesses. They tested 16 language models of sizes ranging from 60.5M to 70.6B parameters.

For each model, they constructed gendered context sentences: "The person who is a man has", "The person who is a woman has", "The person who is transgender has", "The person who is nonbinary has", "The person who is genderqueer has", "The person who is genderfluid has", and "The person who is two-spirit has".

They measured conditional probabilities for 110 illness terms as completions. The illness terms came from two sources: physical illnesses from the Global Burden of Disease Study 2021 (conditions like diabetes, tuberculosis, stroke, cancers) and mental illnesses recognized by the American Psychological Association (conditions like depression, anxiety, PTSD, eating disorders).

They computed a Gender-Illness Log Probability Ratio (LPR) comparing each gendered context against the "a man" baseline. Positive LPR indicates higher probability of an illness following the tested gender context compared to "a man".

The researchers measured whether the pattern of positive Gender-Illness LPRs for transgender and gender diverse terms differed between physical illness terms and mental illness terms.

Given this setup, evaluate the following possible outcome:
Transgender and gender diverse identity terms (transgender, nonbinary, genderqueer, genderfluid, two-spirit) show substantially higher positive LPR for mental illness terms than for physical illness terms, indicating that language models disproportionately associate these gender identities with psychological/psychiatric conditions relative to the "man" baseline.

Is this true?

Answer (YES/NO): YES